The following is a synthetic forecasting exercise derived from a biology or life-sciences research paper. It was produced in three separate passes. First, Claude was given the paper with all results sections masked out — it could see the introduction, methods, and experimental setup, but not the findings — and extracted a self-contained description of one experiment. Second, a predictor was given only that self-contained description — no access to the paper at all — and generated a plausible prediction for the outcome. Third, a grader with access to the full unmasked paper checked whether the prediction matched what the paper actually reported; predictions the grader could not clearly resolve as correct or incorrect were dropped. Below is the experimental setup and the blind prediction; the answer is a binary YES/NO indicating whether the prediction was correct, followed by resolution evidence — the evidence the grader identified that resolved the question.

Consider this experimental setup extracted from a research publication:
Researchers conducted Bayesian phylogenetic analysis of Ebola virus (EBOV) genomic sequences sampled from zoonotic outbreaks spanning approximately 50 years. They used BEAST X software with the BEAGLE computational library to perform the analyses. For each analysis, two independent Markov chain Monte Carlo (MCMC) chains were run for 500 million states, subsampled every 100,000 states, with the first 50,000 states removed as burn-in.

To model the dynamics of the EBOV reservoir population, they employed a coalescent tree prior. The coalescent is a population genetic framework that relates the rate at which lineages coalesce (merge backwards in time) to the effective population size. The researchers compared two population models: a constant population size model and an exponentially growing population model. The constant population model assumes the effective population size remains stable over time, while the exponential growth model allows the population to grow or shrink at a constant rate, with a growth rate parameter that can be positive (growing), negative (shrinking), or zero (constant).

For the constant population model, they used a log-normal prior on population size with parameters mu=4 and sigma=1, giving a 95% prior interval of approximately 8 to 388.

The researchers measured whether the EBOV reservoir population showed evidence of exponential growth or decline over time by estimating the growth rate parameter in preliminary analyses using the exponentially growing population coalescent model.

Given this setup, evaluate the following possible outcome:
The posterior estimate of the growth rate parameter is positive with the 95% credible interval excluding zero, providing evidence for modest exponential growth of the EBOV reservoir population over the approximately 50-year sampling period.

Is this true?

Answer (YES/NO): NO